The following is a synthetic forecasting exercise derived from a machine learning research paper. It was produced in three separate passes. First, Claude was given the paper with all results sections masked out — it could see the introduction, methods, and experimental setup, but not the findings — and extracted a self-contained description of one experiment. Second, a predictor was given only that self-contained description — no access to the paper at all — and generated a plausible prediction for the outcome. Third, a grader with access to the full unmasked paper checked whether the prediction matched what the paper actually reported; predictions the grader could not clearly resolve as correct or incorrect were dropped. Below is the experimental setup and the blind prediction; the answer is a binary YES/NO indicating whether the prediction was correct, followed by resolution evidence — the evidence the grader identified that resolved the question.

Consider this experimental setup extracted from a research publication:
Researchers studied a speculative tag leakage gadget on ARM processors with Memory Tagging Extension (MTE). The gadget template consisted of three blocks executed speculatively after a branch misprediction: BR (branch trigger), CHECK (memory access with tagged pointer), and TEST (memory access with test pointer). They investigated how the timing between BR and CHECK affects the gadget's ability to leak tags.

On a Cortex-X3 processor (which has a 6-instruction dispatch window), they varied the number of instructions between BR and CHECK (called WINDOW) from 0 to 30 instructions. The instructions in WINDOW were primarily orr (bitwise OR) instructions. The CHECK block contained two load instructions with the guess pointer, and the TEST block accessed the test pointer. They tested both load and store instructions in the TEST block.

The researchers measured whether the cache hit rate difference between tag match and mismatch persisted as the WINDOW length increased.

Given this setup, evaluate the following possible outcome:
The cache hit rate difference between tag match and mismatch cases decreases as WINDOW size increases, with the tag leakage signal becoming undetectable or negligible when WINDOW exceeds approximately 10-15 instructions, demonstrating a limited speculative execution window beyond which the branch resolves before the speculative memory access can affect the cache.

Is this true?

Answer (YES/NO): NO